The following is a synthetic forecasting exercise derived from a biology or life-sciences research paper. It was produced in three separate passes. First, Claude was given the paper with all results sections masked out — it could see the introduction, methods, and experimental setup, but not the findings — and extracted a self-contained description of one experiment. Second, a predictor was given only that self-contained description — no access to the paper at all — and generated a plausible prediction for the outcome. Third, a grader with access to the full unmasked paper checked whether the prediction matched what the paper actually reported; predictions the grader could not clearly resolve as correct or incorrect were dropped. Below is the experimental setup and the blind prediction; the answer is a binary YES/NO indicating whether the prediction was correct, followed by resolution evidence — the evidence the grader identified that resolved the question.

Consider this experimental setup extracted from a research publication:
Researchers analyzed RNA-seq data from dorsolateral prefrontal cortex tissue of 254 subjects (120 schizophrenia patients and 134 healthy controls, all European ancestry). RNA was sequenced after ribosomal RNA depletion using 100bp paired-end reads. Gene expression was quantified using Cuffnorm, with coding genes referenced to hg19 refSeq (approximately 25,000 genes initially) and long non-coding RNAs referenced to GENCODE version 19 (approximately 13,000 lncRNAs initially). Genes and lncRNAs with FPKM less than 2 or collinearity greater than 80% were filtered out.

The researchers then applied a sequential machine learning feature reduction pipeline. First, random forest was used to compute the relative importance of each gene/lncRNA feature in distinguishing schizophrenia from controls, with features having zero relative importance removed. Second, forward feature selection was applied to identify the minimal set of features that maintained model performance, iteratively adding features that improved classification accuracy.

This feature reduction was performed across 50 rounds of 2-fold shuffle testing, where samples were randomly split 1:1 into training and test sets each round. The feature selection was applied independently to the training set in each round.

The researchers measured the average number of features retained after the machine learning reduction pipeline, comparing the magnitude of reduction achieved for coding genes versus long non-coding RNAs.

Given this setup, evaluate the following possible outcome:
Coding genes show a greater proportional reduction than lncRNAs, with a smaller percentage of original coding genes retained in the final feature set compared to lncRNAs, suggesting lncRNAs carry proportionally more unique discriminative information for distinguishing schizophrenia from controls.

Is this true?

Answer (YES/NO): NO